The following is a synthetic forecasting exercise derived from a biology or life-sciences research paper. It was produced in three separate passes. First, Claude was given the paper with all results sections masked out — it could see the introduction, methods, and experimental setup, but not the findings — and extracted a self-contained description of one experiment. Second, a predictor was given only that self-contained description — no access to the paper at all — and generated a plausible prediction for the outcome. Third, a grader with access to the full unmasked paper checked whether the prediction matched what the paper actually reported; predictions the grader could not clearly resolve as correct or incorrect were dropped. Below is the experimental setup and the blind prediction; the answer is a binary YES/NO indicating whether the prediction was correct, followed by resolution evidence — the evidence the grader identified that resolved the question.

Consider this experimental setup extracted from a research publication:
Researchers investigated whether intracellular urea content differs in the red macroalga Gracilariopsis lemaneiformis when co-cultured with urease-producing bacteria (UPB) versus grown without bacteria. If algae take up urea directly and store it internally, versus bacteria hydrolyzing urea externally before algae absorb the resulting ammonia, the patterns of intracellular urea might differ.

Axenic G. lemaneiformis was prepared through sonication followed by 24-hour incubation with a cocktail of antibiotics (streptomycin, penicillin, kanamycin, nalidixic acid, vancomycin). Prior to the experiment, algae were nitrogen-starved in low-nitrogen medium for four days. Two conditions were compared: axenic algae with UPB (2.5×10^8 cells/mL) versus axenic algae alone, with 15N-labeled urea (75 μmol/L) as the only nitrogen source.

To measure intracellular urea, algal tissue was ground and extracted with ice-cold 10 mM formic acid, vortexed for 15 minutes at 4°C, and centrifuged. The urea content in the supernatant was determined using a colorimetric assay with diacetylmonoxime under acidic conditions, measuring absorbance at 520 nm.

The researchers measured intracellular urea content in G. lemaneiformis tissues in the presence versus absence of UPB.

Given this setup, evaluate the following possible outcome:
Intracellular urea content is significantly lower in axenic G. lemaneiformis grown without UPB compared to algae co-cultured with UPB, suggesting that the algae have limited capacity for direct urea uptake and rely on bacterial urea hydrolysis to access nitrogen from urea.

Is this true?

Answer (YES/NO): NO